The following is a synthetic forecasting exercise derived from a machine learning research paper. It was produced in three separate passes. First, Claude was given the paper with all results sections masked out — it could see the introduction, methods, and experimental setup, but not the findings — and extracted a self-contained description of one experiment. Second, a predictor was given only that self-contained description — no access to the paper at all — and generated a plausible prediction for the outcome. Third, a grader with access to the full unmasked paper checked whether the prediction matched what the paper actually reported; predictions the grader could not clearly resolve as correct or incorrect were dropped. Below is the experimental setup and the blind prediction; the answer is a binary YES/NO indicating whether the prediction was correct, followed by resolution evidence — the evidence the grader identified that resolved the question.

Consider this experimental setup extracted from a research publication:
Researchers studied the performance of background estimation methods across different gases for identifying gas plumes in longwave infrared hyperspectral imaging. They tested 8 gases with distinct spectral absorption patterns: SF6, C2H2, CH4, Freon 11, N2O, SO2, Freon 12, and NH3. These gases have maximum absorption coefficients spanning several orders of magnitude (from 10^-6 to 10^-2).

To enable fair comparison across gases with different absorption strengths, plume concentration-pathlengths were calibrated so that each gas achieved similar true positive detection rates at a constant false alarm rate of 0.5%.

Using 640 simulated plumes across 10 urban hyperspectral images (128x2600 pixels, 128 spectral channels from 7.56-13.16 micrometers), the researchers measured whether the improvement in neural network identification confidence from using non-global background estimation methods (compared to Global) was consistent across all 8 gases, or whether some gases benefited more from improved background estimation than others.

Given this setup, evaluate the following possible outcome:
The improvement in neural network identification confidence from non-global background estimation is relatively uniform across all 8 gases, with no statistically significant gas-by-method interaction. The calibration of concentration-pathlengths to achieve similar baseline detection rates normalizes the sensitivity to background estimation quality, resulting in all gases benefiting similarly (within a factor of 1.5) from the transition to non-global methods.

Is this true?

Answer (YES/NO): NO